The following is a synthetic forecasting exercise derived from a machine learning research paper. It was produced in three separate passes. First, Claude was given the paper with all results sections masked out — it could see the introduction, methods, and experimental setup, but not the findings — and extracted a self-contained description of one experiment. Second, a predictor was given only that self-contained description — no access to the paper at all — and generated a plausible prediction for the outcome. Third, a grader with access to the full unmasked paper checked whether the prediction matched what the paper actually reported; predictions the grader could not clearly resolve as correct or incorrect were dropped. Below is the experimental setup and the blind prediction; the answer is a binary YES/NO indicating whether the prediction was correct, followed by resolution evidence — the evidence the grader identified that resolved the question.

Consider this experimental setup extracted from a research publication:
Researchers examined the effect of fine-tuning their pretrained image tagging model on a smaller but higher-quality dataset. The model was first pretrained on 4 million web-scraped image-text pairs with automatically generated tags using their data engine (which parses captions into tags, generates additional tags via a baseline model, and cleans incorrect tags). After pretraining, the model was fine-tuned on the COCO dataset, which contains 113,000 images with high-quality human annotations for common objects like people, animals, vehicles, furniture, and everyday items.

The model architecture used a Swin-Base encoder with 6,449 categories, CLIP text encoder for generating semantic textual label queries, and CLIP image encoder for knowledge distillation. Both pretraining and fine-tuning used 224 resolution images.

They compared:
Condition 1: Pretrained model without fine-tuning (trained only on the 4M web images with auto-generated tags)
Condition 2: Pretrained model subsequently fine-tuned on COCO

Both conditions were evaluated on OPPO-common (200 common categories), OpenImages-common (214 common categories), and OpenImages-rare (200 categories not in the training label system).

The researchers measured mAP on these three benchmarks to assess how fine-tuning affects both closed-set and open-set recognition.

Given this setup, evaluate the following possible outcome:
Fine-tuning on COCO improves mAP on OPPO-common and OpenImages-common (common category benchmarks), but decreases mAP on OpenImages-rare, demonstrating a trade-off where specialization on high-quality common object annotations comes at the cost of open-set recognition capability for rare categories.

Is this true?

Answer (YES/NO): YES